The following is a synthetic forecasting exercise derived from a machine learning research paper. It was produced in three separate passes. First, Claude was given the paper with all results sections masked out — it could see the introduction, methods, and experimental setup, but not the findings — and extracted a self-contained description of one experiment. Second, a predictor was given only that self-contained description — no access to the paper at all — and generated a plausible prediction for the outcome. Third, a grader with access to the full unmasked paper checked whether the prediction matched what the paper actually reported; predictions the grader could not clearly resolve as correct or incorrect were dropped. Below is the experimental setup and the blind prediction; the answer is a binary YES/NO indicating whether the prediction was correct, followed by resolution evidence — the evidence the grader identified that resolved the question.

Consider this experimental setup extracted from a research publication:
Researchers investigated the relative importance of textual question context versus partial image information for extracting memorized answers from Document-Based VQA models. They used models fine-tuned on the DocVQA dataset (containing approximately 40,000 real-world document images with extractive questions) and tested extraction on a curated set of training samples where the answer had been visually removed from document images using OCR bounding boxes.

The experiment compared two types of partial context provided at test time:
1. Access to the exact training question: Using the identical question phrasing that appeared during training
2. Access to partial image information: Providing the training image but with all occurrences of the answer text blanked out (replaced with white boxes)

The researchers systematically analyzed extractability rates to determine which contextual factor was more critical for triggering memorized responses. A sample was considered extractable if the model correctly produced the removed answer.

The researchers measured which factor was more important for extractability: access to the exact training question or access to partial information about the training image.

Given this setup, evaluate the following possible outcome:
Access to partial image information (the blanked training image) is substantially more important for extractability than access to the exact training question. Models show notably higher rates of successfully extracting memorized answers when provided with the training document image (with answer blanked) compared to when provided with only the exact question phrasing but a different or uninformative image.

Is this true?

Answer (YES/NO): NO